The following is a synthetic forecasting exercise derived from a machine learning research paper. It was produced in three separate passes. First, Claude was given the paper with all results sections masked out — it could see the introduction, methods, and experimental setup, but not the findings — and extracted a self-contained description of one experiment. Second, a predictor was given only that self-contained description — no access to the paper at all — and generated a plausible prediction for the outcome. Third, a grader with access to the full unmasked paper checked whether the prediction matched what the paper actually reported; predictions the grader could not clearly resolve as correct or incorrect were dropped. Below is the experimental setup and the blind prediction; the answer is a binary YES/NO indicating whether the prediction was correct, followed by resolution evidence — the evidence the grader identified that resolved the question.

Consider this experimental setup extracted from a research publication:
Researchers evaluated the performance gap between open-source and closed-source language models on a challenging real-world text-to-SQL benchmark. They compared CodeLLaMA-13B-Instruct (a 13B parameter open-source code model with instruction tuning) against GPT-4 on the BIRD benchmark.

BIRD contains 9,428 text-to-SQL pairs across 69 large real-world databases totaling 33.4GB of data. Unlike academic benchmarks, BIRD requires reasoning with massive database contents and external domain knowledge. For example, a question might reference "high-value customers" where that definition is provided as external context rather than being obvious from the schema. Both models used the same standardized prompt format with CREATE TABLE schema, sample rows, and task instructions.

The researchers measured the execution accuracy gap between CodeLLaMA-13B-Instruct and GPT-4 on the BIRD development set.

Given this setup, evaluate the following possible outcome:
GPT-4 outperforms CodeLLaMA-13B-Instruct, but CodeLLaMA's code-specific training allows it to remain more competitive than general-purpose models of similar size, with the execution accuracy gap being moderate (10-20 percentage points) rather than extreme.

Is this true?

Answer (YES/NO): NO